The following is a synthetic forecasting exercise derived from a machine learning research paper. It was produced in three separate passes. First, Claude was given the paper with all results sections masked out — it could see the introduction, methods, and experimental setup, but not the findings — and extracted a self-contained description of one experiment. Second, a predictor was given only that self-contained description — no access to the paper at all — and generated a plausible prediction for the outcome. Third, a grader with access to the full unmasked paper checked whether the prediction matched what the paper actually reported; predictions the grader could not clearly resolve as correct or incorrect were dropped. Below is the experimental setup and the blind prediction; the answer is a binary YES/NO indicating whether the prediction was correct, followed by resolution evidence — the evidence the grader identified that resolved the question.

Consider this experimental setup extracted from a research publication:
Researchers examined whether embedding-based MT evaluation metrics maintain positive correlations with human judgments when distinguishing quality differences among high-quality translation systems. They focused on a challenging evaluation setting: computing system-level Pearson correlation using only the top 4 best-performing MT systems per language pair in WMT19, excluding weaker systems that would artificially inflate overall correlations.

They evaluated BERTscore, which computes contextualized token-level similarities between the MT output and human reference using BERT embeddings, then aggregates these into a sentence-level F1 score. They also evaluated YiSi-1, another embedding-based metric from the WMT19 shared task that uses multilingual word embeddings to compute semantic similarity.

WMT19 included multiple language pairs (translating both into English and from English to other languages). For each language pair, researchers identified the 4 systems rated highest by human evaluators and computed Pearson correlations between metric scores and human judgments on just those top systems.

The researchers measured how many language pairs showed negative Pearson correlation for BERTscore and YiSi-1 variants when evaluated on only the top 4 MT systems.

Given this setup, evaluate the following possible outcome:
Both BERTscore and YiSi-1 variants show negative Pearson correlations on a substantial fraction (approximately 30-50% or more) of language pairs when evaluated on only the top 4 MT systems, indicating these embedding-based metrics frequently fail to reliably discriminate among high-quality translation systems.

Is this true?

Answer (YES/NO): NO